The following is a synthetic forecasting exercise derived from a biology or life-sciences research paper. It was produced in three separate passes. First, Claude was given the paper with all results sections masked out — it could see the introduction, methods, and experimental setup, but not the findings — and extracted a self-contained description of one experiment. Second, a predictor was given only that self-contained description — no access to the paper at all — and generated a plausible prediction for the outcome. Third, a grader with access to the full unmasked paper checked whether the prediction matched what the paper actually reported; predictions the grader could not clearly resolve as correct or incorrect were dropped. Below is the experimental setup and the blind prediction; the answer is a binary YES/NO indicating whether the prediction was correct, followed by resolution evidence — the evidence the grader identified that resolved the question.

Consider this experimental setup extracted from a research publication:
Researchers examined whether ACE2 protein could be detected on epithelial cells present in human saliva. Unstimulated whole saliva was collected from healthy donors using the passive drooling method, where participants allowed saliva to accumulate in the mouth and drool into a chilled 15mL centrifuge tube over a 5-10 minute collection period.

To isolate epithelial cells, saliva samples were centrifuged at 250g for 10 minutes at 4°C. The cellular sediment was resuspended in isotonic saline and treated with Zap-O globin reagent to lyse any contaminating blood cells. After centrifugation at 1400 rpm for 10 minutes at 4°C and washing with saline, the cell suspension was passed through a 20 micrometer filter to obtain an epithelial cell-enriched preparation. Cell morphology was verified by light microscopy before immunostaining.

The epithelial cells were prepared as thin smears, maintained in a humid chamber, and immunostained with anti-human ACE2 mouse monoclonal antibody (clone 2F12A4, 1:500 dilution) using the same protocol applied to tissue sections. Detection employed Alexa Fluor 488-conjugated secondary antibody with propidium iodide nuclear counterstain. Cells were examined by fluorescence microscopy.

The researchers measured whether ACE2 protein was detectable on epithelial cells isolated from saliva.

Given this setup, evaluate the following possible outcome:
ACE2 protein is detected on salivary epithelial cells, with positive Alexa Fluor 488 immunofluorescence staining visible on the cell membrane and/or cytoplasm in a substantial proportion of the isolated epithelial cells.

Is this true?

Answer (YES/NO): YES